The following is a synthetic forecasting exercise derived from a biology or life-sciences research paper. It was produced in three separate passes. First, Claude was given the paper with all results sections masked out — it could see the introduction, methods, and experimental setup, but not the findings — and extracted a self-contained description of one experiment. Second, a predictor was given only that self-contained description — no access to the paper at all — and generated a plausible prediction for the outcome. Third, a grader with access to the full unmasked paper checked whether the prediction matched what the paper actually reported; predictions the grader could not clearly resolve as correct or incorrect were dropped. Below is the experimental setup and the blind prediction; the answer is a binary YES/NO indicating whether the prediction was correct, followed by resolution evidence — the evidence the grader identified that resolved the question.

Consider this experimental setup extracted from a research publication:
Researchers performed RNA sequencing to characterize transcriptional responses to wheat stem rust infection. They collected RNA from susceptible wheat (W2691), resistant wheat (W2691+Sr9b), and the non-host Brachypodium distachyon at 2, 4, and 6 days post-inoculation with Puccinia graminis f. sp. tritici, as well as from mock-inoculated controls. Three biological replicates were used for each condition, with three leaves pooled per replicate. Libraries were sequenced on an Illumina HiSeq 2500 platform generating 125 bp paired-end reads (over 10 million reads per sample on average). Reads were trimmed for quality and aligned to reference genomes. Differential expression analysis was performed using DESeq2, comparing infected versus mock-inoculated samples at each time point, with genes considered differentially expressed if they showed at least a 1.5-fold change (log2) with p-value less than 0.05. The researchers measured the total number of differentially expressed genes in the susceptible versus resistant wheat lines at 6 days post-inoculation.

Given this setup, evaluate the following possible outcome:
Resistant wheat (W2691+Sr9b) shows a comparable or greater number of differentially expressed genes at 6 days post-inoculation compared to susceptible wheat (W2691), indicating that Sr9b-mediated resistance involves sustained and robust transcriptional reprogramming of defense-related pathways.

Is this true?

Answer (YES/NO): YES